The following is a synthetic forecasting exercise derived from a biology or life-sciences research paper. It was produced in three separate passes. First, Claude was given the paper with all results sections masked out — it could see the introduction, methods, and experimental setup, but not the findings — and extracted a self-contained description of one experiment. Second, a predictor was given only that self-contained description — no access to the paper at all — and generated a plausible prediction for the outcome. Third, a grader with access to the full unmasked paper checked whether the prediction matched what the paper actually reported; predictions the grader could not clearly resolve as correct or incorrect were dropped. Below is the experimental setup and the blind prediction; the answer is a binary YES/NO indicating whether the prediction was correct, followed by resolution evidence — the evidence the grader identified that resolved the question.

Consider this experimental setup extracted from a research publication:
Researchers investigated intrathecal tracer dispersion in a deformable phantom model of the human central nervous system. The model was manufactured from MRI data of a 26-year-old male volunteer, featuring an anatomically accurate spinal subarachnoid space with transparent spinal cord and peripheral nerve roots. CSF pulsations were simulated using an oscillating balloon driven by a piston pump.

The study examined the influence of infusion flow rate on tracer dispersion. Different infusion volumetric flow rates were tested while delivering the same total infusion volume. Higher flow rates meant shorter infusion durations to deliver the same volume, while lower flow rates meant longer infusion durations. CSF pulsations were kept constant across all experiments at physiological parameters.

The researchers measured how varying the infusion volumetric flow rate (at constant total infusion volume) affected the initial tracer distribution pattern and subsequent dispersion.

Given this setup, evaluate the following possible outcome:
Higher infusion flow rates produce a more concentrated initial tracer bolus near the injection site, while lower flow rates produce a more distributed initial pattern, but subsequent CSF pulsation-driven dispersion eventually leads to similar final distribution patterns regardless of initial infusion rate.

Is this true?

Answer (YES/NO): NO